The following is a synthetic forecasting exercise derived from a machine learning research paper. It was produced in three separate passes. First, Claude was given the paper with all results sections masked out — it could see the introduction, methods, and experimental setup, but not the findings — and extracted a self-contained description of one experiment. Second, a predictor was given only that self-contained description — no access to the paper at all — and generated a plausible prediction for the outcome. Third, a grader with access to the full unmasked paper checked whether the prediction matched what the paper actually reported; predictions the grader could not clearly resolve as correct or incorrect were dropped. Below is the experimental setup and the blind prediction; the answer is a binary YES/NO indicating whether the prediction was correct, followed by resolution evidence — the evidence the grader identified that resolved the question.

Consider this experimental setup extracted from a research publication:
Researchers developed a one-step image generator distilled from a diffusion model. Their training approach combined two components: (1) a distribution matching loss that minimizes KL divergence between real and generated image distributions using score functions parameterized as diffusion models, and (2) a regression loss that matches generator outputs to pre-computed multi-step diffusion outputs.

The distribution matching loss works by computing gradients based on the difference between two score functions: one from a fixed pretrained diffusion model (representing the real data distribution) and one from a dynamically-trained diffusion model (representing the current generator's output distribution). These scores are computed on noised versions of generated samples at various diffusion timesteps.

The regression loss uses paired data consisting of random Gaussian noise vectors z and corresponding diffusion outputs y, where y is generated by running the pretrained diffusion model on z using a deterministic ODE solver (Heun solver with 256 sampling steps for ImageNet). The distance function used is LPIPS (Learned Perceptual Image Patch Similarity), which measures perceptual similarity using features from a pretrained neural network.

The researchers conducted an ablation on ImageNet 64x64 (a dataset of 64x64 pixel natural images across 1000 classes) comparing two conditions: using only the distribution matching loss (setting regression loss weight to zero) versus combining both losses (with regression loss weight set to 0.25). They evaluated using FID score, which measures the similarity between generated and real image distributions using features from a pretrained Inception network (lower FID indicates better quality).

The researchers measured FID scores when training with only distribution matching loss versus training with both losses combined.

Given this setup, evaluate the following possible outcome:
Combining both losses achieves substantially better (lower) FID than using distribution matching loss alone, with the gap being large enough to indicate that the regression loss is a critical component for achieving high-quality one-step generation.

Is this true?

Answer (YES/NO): YES